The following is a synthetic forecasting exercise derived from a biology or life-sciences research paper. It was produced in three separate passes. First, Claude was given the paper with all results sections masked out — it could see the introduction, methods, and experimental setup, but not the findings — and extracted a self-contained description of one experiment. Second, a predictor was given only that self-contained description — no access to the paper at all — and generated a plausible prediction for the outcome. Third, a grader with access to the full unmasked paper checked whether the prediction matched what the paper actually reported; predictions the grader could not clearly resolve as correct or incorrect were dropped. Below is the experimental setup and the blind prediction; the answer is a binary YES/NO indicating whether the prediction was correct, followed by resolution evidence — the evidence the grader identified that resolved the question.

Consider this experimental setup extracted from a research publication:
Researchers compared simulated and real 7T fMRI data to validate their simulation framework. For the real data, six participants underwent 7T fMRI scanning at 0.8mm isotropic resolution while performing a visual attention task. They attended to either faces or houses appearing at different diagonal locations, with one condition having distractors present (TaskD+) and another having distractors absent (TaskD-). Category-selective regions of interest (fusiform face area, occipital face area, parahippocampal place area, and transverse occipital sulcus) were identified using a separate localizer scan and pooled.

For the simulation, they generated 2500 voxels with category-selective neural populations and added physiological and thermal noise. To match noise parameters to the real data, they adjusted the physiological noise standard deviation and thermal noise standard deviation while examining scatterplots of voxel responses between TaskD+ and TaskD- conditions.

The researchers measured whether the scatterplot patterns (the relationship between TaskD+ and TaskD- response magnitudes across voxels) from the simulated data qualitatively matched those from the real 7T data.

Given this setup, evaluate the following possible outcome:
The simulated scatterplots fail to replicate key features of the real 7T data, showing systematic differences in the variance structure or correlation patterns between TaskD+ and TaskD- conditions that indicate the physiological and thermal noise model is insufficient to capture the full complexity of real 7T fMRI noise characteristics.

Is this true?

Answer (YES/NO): NO